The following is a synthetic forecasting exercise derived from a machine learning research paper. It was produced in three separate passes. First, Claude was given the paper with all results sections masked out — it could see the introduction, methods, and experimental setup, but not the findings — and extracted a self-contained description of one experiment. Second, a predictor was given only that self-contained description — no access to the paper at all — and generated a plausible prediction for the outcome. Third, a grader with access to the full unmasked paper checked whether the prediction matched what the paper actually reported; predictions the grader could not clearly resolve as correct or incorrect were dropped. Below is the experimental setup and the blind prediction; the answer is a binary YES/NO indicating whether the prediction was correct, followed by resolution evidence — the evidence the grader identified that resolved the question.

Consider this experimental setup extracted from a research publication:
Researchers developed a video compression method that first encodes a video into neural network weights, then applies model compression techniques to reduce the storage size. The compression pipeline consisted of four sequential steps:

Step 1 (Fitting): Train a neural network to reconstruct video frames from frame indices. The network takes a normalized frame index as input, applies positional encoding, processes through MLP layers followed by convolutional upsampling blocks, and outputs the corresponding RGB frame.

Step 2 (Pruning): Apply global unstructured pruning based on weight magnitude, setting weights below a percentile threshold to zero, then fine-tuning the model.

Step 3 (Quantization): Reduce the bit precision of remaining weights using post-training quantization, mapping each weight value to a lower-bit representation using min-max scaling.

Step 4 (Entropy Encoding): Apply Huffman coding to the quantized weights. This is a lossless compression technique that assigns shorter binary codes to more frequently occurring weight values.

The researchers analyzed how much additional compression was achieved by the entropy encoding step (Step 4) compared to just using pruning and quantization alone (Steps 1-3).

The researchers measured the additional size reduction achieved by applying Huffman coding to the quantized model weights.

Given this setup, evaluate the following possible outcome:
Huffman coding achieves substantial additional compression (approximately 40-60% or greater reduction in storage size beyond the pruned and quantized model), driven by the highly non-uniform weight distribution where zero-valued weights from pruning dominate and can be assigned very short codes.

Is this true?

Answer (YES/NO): NO